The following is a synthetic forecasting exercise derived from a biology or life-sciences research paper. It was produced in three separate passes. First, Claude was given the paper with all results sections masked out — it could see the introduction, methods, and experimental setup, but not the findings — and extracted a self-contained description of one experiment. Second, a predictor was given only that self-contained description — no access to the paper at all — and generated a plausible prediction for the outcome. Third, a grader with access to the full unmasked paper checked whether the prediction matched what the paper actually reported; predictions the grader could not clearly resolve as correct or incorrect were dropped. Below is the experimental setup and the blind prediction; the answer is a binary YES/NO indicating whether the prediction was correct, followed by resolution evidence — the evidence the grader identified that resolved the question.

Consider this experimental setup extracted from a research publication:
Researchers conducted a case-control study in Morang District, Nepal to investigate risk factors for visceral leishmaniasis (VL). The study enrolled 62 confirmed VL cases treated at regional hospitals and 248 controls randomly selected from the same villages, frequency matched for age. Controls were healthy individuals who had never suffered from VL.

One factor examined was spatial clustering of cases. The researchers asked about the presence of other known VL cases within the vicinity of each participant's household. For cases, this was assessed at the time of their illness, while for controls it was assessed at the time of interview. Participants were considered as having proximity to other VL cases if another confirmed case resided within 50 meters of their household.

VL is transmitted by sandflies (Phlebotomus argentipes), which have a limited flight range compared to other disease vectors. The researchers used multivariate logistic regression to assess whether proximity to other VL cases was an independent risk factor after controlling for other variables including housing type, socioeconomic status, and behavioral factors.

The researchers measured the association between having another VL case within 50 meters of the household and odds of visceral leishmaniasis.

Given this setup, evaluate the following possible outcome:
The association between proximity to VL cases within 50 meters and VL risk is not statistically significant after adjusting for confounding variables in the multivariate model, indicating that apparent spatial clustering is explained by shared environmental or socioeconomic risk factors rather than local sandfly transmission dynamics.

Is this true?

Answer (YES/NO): NO